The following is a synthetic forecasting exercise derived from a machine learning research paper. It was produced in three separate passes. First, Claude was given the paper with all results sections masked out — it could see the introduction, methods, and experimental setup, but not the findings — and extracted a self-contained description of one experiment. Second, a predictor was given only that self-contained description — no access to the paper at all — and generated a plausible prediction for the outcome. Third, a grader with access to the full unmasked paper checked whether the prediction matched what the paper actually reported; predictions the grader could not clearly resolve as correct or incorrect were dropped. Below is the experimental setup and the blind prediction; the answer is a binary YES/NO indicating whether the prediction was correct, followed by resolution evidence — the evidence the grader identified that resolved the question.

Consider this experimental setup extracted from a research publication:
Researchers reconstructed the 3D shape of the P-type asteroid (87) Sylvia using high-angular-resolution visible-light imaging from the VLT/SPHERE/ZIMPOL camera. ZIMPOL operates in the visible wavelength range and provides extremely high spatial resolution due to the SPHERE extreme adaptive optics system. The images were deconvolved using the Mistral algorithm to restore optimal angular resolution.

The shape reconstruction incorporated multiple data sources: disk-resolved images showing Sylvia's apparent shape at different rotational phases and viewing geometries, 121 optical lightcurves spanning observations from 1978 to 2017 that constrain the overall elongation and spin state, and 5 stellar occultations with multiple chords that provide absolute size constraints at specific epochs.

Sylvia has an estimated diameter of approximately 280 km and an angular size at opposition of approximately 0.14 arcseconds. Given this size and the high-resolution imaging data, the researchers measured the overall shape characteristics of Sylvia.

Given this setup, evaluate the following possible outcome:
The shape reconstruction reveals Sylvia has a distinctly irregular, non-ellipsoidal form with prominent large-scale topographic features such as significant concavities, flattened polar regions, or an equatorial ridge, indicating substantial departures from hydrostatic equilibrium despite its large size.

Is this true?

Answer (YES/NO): NO